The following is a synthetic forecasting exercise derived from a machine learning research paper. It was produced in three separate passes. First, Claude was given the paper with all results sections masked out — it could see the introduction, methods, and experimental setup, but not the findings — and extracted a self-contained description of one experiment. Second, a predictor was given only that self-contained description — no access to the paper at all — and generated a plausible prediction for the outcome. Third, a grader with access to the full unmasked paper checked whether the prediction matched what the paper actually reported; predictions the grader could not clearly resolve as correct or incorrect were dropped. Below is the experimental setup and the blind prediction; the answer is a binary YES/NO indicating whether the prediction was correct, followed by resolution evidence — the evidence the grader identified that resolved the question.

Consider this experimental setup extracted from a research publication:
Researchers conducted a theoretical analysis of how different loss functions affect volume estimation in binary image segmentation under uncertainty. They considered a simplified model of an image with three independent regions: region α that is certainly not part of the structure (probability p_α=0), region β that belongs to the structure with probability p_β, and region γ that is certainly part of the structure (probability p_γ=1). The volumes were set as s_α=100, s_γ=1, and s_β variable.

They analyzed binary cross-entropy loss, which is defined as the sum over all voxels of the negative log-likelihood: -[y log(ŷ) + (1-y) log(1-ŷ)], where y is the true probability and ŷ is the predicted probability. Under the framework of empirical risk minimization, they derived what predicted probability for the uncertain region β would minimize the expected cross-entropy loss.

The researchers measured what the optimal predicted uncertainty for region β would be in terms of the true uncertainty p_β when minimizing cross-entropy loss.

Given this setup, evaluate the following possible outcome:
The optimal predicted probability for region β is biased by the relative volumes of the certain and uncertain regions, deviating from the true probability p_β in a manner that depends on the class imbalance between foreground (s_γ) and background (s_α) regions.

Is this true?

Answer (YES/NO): NO